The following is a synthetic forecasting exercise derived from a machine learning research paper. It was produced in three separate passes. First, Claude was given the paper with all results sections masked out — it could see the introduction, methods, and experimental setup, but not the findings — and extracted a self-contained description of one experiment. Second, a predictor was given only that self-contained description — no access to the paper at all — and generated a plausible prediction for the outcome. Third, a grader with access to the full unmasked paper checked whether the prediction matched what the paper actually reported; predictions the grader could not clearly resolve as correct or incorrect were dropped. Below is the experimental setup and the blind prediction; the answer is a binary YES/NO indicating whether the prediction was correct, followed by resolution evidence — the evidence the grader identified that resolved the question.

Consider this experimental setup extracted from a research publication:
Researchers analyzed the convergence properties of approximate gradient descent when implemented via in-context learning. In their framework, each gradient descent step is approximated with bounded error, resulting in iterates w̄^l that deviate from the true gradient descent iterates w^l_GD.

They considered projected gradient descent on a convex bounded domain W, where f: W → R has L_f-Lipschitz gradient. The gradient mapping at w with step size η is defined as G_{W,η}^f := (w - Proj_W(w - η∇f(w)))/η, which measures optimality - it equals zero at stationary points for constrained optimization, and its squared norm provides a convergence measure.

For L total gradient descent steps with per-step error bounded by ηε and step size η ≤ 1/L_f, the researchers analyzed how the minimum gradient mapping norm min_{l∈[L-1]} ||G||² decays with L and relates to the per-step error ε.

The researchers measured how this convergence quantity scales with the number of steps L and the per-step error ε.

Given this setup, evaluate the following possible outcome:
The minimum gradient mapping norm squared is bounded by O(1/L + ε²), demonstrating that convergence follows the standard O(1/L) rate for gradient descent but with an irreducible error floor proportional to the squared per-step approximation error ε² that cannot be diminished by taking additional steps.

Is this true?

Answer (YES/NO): YES